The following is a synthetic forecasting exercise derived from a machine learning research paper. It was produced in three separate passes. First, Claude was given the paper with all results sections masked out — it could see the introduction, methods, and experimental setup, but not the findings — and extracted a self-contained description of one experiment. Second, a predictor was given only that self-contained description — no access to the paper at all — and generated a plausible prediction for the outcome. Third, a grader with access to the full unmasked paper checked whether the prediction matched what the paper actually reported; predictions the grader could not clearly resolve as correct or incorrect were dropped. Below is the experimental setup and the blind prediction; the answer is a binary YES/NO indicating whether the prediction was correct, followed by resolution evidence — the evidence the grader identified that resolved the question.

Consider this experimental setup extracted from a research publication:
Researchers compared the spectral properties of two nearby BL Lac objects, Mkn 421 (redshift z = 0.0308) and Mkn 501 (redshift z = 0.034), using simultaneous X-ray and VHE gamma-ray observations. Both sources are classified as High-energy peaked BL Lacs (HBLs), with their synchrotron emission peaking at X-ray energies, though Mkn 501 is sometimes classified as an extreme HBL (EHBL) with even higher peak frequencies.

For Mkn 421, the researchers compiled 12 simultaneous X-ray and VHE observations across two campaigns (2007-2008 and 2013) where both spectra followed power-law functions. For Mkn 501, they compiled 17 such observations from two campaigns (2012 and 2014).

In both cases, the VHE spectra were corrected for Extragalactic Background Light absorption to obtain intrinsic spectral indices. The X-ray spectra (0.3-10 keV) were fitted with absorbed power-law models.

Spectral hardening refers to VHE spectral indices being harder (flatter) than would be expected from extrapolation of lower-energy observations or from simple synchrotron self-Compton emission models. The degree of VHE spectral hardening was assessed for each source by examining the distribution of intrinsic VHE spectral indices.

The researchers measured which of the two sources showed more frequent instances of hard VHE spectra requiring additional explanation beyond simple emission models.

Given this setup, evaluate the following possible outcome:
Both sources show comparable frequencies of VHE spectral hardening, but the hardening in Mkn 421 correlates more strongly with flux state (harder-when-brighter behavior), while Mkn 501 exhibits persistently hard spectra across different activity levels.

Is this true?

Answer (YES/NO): NO